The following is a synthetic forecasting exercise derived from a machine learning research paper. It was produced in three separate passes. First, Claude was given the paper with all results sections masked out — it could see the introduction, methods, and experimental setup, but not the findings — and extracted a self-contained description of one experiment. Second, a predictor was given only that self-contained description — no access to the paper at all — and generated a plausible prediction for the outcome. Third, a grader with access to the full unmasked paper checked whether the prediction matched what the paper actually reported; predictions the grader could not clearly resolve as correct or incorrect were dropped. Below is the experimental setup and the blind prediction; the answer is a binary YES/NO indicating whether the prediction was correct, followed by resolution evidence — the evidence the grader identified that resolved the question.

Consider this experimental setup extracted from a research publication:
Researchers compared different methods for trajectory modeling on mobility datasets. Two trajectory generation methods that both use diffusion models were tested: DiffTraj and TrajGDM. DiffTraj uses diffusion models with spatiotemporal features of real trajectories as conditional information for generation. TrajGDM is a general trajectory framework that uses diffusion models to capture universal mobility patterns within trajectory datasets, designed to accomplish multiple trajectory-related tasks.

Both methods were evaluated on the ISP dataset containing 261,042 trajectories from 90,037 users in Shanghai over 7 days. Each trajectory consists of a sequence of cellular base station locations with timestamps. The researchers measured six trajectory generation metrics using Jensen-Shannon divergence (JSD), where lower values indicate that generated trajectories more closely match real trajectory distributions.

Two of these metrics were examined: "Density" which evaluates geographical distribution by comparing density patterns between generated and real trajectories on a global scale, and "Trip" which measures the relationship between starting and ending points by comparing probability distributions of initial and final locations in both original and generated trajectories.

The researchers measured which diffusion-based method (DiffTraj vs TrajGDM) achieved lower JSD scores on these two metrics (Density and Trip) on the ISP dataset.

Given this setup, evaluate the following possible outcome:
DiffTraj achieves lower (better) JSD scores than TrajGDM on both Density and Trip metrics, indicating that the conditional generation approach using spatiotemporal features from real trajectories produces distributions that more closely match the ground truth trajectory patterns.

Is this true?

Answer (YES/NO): NO